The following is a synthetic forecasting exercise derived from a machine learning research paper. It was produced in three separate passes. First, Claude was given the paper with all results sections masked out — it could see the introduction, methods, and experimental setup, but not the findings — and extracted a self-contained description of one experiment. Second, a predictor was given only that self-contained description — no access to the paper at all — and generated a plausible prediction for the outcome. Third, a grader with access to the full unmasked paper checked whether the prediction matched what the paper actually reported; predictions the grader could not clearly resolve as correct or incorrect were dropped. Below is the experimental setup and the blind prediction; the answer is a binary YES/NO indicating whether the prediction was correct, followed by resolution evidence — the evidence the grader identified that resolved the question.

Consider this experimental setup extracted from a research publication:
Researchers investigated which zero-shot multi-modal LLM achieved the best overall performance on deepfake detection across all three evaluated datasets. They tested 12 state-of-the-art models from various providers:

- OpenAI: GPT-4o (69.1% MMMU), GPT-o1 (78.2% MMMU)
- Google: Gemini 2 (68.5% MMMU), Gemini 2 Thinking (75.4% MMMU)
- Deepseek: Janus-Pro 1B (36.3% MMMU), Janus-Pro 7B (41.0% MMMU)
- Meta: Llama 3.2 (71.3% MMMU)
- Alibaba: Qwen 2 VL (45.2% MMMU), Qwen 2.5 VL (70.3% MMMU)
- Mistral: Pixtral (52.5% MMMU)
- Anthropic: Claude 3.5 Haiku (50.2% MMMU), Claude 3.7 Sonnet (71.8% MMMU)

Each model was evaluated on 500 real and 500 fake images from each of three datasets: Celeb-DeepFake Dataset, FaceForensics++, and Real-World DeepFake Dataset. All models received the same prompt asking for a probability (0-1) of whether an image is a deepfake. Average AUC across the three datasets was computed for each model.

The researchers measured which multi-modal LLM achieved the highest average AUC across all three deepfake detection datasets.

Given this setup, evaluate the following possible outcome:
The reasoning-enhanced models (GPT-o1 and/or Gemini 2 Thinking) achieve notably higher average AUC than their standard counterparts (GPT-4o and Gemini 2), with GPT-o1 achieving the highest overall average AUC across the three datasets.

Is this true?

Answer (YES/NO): NO